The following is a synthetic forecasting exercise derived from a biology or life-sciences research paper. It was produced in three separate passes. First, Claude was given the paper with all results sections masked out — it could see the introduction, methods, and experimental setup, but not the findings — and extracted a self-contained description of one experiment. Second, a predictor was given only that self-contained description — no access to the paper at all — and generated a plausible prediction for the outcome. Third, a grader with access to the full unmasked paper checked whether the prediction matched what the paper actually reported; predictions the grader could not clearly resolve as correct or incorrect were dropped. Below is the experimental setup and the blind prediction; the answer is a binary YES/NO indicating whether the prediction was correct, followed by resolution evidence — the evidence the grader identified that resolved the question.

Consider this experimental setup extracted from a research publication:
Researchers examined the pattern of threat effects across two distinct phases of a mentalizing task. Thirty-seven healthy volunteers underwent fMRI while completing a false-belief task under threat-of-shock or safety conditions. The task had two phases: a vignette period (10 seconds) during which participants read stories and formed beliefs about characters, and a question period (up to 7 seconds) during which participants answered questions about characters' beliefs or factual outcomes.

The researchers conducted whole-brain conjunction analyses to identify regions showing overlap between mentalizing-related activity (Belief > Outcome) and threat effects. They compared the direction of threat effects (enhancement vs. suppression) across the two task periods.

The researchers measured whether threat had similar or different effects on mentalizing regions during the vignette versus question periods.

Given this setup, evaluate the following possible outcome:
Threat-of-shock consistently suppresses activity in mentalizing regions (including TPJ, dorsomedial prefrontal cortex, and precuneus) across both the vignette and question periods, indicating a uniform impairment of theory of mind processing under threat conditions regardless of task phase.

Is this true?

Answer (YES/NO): NO